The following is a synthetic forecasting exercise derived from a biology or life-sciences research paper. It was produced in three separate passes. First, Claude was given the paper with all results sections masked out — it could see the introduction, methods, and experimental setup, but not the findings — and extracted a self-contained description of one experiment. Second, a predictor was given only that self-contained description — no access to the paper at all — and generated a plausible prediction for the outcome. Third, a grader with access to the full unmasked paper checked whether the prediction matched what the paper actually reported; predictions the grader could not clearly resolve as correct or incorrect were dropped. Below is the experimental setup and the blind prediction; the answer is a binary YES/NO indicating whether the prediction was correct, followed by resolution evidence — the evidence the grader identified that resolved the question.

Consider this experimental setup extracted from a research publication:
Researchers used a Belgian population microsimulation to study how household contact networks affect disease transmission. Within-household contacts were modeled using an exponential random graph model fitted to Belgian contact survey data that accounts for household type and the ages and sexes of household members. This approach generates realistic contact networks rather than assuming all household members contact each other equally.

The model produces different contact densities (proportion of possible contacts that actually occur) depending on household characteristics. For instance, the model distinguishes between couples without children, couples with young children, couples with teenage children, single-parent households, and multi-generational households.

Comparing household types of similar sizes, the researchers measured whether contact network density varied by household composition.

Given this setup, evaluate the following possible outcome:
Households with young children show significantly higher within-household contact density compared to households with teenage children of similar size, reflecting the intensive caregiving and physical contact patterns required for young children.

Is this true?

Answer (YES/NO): YES